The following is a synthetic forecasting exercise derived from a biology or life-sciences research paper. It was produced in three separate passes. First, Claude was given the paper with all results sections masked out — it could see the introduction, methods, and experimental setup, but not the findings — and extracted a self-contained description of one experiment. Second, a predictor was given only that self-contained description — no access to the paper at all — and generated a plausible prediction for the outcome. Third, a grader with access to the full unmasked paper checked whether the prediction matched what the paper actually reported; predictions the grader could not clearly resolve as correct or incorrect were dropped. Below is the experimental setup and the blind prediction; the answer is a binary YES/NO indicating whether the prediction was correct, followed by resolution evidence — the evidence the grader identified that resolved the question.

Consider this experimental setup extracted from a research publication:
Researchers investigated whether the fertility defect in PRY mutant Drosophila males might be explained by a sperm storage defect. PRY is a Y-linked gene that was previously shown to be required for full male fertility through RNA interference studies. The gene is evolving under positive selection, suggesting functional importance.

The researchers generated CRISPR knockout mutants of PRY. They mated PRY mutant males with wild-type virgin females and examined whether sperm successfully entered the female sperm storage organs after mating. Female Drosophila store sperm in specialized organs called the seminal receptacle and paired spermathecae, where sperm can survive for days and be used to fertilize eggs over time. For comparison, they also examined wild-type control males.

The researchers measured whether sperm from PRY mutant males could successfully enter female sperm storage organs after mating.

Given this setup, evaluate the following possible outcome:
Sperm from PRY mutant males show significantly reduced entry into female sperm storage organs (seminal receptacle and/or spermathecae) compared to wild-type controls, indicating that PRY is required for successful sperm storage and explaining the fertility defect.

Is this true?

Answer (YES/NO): YES